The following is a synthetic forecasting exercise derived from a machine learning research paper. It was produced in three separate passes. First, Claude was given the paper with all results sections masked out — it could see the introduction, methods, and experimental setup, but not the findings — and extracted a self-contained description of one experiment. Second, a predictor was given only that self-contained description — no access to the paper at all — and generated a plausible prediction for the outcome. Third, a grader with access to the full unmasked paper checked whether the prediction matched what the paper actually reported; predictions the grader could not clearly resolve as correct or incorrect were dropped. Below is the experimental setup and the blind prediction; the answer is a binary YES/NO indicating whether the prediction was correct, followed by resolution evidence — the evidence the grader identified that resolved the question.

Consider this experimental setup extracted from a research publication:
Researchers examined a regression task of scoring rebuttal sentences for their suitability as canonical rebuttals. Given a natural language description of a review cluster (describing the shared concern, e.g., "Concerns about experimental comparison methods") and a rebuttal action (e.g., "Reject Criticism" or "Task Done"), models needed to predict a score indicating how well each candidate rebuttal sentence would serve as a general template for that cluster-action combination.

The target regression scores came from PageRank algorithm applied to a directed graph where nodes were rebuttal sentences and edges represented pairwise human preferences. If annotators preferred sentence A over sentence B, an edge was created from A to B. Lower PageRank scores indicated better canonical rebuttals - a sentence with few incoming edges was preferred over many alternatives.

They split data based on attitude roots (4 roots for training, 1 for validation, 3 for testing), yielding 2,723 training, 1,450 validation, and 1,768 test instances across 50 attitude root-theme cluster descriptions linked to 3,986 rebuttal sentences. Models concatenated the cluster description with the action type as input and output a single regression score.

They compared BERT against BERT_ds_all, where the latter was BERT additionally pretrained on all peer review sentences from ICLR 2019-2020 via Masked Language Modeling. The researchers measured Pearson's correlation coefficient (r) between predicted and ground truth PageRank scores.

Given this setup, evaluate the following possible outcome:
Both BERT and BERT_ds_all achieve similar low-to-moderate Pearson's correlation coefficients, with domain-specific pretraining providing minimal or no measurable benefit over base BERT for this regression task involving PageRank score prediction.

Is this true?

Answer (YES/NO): NO